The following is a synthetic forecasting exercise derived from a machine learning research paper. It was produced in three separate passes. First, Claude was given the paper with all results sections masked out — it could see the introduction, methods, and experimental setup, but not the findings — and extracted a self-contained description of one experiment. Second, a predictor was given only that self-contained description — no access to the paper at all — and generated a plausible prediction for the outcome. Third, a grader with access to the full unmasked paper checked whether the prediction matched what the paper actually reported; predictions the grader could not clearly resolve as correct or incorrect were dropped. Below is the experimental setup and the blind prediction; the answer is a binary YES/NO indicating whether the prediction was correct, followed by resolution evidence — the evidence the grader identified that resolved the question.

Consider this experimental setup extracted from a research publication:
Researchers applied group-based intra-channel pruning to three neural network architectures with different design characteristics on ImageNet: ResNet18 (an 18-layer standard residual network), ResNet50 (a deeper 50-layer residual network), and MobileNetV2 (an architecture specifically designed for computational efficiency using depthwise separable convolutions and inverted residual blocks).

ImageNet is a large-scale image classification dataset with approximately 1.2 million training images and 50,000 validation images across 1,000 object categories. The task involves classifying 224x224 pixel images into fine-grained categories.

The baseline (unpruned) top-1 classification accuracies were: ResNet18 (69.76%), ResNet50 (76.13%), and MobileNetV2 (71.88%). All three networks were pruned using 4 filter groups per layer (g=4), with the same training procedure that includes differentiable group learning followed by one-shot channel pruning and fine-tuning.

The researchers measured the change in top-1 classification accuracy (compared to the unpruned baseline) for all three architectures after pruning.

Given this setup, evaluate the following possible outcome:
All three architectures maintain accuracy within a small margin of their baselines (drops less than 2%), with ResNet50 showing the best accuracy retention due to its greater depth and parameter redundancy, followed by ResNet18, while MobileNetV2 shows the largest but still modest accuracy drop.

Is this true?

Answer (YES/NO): NO